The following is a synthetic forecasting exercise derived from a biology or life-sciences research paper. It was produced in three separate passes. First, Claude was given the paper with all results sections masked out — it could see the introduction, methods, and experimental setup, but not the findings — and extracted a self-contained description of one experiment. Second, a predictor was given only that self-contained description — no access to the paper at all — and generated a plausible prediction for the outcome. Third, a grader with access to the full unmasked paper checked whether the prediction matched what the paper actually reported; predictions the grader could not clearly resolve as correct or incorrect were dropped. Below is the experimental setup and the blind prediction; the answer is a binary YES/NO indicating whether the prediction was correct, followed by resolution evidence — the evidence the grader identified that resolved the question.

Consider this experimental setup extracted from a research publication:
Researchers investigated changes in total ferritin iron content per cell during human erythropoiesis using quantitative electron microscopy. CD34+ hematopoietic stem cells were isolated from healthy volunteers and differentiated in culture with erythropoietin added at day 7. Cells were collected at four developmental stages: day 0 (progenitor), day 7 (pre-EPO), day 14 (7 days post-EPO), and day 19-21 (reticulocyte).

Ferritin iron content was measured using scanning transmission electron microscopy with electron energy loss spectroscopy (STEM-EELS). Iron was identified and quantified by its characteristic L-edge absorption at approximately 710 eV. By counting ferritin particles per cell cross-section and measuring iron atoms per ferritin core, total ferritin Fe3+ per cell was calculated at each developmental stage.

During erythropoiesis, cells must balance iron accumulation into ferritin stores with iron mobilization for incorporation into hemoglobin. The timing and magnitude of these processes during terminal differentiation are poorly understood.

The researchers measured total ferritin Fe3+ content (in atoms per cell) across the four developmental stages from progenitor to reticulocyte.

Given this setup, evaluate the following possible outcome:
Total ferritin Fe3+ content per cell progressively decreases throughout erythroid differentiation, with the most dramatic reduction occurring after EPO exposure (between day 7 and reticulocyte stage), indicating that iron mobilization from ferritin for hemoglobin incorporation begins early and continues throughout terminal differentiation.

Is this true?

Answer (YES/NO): NO